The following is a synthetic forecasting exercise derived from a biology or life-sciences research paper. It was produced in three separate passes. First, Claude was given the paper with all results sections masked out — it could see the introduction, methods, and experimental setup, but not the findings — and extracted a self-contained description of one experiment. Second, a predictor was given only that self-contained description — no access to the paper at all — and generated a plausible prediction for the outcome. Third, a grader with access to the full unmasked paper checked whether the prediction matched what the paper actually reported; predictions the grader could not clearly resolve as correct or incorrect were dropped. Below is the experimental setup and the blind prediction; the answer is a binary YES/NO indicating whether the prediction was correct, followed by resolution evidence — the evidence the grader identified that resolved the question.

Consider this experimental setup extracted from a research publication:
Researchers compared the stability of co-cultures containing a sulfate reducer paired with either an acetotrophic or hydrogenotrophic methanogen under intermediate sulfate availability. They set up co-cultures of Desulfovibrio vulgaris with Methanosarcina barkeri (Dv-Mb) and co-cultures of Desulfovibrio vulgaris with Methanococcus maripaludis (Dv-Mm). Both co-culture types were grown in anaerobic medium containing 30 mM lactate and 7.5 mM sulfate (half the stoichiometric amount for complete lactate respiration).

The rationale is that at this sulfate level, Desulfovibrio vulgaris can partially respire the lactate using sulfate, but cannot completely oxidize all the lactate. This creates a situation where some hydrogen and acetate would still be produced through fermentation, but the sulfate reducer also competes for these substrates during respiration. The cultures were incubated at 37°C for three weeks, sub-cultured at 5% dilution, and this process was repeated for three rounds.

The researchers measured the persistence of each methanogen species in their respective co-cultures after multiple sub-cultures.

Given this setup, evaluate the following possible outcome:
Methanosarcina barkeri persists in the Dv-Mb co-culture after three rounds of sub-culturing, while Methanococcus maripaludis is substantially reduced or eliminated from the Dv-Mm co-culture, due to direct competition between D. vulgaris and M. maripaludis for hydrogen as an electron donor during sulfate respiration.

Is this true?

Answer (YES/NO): NO